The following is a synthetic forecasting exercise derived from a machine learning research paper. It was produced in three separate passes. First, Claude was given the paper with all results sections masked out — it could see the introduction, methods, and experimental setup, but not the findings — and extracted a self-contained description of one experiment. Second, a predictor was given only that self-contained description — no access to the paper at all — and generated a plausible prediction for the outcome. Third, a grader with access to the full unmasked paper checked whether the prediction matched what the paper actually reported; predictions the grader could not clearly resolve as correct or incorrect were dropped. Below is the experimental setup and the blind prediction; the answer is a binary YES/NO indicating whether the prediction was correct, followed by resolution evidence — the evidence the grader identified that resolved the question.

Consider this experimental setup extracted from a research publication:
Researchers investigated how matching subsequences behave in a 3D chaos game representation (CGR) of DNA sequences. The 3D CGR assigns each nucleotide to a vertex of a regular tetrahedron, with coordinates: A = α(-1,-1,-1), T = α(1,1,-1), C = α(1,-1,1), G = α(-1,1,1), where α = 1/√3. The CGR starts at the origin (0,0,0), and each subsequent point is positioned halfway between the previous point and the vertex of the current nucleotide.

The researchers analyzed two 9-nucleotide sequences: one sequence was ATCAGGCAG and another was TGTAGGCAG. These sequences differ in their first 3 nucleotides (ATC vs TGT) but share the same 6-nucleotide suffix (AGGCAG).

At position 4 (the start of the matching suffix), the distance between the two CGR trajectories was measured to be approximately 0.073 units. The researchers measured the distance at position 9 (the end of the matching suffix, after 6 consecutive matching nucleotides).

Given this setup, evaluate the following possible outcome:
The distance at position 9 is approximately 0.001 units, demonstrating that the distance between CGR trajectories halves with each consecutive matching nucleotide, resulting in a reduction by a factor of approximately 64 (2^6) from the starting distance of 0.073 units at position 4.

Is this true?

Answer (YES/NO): NO